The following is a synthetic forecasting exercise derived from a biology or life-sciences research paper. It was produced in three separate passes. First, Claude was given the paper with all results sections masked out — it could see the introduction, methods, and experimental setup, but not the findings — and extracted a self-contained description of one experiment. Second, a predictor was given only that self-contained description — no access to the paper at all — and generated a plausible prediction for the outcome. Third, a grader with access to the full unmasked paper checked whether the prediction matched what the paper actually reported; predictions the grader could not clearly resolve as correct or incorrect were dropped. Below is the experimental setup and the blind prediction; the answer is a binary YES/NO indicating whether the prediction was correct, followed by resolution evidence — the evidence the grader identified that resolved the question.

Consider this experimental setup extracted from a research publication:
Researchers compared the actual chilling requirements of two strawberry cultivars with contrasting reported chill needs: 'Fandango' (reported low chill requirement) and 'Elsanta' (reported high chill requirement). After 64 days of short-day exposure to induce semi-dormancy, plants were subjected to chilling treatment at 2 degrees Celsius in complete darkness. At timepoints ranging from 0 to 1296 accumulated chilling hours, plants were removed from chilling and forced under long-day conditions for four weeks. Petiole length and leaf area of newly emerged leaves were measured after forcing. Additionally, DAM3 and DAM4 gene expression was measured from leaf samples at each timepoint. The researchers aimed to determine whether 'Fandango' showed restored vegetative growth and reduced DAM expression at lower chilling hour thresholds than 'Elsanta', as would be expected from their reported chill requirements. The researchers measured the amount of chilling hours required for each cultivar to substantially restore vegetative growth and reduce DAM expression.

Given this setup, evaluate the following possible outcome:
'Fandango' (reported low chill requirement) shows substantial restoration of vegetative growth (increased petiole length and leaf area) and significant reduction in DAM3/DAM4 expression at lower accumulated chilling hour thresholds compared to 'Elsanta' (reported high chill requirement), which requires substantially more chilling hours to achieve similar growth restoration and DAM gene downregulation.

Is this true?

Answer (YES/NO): NO